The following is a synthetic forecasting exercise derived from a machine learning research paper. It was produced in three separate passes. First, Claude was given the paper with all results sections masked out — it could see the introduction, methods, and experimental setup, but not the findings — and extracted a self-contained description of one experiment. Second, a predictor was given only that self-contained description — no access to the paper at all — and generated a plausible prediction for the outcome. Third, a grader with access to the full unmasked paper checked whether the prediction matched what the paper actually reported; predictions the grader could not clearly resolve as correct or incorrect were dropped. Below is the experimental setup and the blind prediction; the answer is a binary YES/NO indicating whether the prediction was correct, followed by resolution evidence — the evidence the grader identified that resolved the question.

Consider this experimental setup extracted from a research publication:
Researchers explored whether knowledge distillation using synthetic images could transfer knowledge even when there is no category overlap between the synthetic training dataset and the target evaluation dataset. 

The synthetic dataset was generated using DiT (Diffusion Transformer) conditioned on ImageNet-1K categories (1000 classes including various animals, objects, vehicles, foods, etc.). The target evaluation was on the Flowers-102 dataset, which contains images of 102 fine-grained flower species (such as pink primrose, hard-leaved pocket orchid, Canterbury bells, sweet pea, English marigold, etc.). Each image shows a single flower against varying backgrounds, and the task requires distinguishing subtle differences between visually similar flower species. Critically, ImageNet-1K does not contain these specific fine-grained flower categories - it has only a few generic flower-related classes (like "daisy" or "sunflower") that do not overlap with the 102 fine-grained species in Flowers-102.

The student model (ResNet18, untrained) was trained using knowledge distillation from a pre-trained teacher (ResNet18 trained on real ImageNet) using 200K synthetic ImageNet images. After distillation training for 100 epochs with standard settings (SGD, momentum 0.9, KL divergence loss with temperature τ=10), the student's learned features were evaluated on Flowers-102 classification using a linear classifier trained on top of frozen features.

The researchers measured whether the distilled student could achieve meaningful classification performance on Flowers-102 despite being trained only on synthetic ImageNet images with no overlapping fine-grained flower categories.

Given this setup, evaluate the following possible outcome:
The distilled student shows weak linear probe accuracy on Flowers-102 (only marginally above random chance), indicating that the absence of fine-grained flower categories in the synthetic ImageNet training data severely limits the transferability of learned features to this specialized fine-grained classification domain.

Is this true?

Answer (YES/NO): NO